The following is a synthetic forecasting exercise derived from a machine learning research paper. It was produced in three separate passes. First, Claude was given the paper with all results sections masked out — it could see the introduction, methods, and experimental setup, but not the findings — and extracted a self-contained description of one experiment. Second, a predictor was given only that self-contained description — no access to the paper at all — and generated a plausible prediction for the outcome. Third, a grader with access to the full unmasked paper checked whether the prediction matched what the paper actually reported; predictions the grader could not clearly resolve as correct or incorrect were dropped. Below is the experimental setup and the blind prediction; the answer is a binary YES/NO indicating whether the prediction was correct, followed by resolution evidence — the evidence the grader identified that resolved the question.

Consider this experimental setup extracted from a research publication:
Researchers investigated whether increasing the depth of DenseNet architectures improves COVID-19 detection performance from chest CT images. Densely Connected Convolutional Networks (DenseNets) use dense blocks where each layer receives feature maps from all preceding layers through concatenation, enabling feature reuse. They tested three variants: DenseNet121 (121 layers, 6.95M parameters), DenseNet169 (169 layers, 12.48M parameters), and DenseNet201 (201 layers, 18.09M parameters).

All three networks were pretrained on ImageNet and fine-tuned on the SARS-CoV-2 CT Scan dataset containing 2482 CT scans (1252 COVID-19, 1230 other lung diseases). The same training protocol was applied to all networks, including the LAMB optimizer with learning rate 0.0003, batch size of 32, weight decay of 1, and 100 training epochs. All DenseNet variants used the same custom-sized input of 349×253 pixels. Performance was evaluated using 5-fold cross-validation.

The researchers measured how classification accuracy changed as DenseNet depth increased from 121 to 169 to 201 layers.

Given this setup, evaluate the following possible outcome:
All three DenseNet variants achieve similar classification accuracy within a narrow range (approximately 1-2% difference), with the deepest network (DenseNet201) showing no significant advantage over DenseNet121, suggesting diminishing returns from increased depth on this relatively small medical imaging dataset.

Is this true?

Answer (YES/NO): NO